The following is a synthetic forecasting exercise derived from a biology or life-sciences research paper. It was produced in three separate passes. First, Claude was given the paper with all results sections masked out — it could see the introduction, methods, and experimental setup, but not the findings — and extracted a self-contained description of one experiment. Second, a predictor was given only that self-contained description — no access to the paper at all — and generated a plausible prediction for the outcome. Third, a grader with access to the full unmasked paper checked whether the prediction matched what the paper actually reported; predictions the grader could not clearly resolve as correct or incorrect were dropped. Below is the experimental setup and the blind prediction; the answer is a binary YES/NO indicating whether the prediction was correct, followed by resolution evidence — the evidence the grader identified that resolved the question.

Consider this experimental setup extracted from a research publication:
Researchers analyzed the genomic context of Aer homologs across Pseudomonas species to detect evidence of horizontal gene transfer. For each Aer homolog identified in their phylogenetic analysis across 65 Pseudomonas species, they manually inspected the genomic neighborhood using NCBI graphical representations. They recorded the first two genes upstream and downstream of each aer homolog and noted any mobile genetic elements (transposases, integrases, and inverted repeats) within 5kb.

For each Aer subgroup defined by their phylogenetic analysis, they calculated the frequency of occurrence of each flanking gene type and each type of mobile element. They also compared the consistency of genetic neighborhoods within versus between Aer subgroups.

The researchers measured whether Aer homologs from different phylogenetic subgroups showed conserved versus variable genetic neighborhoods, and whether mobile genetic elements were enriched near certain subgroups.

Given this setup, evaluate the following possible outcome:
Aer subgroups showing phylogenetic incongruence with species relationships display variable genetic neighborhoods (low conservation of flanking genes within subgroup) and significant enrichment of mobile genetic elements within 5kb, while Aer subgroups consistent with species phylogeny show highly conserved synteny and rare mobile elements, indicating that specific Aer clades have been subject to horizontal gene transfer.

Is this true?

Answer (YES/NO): NO